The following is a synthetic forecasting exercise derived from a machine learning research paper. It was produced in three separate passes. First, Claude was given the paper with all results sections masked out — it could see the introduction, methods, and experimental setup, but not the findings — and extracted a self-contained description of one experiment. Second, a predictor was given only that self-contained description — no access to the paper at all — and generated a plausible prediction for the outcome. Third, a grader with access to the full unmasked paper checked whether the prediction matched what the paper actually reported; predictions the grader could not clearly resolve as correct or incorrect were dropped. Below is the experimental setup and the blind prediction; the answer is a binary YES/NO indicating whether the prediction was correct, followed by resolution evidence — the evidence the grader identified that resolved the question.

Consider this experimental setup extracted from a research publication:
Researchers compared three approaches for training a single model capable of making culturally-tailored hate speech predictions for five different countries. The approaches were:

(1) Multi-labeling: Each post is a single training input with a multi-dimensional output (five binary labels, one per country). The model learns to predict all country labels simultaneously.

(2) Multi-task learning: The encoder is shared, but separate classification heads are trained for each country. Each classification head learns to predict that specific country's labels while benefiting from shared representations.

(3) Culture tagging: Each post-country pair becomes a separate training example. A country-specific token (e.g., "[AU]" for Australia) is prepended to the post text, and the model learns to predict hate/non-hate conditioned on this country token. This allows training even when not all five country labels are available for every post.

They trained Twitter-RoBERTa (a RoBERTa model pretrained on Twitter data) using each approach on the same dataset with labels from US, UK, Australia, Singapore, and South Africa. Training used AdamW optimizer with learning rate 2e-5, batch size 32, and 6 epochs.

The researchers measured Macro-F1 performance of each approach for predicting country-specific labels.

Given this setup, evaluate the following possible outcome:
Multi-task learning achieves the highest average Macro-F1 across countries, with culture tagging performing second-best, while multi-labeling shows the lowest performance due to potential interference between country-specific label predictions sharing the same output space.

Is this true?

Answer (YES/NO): NO